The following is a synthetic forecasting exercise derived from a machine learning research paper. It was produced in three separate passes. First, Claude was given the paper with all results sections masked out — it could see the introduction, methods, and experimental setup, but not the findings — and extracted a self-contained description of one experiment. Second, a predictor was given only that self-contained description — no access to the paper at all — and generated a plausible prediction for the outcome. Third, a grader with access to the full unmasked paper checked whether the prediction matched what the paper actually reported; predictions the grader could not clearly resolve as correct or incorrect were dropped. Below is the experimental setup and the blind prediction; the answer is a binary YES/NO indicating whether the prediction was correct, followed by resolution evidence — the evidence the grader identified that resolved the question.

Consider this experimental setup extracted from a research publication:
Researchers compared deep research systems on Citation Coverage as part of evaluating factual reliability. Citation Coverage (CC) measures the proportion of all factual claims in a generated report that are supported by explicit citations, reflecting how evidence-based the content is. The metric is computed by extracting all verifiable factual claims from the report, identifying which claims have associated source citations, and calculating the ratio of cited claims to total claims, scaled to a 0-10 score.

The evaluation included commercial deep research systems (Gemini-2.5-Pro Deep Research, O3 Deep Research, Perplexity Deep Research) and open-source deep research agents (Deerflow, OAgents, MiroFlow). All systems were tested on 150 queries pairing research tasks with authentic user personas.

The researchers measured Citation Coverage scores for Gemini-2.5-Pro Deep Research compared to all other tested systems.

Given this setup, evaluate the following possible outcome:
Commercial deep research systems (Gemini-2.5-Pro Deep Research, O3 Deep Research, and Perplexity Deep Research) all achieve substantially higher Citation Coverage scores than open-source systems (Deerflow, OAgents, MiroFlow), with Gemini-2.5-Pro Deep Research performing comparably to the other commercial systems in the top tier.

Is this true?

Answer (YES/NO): NO